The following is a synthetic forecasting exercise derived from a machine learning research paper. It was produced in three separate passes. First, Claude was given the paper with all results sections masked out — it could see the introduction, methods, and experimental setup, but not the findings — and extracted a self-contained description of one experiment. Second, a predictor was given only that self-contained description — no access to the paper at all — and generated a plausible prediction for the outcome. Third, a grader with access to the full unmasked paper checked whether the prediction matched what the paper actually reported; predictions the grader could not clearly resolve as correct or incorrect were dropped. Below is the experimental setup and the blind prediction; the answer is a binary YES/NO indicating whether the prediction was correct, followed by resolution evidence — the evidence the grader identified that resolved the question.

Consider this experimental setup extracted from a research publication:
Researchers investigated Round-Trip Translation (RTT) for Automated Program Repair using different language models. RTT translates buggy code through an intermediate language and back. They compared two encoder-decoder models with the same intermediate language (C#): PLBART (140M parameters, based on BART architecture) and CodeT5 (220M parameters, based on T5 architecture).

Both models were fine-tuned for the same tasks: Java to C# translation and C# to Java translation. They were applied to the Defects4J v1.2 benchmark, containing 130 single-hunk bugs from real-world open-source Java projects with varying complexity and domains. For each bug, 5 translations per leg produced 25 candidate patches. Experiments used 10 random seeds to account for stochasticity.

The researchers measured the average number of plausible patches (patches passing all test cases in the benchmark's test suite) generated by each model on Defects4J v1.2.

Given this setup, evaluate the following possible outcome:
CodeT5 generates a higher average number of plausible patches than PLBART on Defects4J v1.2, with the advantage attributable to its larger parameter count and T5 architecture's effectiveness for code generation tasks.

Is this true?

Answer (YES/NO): NO